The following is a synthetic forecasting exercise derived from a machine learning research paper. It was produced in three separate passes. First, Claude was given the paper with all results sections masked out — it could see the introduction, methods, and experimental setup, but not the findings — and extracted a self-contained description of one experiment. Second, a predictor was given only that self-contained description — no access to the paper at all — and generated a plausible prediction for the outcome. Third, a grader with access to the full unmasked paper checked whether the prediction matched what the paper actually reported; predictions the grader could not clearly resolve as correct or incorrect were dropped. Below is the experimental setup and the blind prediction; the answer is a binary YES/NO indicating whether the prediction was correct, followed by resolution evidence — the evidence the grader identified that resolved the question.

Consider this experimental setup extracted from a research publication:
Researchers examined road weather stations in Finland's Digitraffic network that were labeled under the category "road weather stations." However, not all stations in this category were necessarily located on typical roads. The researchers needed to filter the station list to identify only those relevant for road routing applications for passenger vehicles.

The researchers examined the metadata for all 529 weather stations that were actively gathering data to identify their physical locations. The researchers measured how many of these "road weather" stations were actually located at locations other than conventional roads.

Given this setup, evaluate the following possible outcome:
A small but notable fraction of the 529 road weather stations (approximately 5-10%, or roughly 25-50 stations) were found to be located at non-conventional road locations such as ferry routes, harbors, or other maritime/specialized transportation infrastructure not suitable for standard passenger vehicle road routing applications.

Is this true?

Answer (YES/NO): NO